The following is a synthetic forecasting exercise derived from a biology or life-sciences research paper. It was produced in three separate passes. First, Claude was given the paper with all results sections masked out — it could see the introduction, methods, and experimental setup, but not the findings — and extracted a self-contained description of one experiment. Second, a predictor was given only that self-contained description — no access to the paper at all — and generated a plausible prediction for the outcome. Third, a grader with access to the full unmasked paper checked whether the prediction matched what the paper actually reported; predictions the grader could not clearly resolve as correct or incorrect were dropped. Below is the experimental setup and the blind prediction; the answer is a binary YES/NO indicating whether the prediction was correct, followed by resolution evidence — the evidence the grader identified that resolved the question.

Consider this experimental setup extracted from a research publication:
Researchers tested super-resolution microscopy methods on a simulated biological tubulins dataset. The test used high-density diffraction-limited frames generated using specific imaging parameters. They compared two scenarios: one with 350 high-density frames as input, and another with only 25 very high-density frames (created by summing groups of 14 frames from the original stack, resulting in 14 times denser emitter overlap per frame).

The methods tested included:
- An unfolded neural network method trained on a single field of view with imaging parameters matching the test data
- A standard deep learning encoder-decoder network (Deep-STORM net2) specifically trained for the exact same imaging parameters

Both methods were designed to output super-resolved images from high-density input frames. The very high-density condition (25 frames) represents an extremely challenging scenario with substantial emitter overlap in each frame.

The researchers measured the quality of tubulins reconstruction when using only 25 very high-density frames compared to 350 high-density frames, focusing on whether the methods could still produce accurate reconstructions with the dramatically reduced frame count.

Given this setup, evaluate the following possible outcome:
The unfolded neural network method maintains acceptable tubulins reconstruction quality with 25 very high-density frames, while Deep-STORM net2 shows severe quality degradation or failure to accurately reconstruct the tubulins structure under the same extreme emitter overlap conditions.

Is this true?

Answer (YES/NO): NO